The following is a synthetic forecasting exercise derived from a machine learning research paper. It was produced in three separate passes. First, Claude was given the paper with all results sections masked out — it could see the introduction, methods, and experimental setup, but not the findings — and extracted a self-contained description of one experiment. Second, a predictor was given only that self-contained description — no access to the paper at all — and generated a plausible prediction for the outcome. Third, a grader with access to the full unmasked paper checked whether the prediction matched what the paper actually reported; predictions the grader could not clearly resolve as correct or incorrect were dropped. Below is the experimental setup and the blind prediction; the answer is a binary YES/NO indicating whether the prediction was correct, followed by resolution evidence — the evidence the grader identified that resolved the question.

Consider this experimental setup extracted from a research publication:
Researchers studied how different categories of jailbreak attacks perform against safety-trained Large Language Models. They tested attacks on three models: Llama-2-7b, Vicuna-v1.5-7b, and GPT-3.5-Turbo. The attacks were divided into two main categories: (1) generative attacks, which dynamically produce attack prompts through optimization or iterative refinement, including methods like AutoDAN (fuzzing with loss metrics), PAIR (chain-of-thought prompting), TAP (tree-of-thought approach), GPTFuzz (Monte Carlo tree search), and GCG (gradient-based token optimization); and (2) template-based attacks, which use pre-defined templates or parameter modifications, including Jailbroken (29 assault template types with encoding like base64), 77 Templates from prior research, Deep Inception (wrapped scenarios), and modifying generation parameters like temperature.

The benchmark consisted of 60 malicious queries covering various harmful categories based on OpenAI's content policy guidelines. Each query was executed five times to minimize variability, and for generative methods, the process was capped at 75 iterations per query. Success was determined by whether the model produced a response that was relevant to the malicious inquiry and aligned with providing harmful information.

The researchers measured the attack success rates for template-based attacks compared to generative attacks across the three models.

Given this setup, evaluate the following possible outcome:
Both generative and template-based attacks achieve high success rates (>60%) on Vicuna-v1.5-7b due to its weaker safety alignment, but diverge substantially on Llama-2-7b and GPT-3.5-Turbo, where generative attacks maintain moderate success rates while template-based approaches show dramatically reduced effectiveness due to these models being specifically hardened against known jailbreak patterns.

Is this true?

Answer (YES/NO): NO